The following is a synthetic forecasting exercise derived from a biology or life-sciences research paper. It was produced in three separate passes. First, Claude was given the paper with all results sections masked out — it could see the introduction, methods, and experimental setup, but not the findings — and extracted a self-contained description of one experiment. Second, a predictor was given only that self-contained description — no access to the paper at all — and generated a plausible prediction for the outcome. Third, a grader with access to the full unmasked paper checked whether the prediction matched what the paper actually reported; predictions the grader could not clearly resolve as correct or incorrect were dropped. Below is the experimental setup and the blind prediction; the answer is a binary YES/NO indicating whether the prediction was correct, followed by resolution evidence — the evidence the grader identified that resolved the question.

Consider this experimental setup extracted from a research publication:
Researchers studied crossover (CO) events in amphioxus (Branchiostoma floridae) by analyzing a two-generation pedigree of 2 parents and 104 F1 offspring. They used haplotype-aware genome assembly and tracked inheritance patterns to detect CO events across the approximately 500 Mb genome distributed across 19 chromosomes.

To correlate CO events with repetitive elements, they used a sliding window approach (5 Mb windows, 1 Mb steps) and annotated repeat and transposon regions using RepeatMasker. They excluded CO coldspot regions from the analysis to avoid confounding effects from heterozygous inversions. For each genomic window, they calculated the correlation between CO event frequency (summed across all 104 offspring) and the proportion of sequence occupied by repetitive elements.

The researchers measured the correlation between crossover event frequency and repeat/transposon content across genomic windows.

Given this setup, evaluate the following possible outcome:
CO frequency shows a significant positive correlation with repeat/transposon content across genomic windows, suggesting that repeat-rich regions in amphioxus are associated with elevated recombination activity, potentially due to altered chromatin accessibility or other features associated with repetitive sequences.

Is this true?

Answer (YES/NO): YES